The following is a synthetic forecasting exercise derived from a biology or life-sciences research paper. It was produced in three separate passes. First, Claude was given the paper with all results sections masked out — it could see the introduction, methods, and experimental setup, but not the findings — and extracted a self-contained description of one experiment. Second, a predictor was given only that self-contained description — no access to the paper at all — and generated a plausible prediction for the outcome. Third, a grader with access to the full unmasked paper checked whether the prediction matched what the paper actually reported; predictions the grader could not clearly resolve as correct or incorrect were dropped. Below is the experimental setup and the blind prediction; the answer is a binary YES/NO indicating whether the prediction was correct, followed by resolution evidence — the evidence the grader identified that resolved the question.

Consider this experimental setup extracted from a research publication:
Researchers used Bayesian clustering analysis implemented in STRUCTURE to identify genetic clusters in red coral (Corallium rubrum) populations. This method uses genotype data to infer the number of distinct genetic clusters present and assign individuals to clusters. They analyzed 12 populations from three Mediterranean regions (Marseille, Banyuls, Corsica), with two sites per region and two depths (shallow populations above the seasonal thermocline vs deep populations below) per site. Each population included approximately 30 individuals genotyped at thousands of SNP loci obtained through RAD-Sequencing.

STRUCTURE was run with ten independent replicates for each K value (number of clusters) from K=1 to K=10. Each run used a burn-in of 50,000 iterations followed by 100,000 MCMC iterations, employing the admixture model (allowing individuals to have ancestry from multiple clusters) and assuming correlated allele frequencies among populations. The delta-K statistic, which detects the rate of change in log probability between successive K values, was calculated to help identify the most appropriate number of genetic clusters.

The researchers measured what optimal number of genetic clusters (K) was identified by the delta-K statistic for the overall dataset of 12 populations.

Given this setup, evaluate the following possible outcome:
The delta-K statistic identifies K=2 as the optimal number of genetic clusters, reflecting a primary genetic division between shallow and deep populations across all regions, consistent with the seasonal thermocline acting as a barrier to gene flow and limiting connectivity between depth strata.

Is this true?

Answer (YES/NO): NO